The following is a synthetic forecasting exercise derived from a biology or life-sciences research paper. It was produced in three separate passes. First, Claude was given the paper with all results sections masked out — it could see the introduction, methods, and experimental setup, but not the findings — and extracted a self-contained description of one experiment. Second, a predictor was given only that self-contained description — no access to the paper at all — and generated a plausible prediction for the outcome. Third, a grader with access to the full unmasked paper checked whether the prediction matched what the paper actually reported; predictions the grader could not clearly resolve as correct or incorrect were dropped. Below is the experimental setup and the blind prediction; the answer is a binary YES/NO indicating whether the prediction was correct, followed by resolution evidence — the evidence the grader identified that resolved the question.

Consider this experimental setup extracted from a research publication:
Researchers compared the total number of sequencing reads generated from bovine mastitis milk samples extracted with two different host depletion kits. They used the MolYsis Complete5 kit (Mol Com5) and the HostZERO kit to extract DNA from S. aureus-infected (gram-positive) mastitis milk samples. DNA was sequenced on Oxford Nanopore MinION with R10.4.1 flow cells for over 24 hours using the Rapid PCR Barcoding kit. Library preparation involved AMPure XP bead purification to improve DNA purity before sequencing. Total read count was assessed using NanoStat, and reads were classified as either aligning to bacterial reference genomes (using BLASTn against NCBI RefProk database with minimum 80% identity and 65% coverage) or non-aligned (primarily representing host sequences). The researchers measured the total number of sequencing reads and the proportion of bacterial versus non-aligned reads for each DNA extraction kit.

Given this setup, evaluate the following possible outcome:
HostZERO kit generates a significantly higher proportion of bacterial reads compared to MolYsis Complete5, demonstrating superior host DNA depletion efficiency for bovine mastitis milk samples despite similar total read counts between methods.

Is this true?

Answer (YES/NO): NO